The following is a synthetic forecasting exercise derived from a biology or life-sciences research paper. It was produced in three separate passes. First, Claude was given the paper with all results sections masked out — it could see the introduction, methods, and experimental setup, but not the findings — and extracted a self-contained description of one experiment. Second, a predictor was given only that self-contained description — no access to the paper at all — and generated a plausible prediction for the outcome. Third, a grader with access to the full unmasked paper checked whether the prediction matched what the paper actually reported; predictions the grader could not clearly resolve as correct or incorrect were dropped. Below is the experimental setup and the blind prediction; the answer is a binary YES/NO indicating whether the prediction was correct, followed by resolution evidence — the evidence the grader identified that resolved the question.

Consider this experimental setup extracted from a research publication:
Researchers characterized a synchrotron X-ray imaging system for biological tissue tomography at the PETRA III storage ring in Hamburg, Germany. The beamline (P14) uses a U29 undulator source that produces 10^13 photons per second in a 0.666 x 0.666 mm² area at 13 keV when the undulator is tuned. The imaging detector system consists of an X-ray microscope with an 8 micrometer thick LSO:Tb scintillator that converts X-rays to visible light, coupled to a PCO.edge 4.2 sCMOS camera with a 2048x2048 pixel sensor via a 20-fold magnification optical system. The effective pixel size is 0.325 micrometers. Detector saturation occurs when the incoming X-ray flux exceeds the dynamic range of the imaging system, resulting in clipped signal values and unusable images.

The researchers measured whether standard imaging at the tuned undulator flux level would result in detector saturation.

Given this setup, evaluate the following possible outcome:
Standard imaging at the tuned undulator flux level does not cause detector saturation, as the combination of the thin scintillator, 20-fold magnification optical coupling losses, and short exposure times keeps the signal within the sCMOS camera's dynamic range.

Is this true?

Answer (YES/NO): NO